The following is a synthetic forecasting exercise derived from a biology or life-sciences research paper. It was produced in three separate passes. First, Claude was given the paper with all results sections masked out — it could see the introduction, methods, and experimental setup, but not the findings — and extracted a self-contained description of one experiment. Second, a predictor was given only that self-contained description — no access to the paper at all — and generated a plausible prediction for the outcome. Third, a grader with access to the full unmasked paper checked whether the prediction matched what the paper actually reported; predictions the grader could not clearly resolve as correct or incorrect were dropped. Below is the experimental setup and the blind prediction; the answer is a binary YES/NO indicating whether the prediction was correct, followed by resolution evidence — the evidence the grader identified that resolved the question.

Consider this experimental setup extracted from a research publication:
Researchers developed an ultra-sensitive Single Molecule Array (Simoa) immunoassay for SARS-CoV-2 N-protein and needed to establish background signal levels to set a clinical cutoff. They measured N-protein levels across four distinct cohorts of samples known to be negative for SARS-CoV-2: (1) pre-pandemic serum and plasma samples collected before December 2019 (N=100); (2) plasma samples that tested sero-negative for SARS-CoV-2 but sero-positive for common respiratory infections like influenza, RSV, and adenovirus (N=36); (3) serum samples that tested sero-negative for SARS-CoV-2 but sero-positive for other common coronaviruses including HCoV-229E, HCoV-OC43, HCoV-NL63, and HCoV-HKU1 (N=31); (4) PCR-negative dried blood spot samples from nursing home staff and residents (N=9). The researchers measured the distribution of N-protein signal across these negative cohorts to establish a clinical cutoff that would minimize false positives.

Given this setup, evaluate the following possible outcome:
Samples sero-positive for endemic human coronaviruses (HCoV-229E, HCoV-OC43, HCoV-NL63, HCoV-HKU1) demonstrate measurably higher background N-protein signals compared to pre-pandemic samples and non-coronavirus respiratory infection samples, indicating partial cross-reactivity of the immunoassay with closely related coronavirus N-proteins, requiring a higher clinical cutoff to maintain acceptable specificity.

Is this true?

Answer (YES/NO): NO